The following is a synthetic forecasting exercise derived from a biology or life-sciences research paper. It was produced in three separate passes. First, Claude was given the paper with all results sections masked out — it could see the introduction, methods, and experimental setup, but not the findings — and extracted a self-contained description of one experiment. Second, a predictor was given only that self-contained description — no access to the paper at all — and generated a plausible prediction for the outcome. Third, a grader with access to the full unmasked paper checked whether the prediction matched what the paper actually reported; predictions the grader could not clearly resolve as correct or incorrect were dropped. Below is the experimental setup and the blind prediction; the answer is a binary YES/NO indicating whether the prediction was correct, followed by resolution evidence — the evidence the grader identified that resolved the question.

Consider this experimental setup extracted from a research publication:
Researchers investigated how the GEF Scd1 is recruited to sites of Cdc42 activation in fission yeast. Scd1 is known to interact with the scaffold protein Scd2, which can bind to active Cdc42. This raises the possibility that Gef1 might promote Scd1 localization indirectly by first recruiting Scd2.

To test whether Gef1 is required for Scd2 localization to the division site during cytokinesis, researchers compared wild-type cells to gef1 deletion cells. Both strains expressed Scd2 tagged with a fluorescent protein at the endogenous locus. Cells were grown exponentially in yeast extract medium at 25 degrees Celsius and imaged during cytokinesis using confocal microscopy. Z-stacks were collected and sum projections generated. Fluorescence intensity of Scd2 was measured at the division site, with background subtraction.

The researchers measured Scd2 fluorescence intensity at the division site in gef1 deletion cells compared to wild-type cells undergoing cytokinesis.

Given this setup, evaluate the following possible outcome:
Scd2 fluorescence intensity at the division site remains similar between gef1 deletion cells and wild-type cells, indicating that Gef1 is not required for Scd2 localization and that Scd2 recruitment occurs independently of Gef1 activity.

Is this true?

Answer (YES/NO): NO